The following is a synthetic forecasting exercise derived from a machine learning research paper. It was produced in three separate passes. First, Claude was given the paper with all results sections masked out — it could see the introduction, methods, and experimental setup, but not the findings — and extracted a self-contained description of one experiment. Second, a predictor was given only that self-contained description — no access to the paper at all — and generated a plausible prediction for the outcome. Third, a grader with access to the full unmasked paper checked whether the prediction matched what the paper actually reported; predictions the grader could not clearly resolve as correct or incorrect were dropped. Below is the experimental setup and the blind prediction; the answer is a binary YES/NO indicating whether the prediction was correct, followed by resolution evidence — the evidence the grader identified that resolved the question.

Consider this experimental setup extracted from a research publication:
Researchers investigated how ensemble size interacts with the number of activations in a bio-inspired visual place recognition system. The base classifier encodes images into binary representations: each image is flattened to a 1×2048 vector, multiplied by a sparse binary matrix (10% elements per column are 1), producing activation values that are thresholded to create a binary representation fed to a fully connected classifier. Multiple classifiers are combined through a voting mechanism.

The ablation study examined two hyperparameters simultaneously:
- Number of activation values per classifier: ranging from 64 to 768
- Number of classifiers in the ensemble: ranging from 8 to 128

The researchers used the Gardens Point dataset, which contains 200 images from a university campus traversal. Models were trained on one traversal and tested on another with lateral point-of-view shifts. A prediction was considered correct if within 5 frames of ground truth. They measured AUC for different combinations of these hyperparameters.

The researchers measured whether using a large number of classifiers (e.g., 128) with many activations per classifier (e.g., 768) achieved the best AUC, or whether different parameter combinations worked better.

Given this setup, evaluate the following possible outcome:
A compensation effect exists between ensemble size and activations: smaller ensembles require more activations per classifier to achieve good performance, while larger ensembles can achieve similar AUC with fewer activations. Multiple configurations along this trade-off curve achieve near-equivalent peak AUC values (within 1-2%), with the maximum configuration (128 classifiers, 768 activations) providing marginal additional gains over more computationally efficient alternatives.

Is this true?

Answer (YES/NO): NO